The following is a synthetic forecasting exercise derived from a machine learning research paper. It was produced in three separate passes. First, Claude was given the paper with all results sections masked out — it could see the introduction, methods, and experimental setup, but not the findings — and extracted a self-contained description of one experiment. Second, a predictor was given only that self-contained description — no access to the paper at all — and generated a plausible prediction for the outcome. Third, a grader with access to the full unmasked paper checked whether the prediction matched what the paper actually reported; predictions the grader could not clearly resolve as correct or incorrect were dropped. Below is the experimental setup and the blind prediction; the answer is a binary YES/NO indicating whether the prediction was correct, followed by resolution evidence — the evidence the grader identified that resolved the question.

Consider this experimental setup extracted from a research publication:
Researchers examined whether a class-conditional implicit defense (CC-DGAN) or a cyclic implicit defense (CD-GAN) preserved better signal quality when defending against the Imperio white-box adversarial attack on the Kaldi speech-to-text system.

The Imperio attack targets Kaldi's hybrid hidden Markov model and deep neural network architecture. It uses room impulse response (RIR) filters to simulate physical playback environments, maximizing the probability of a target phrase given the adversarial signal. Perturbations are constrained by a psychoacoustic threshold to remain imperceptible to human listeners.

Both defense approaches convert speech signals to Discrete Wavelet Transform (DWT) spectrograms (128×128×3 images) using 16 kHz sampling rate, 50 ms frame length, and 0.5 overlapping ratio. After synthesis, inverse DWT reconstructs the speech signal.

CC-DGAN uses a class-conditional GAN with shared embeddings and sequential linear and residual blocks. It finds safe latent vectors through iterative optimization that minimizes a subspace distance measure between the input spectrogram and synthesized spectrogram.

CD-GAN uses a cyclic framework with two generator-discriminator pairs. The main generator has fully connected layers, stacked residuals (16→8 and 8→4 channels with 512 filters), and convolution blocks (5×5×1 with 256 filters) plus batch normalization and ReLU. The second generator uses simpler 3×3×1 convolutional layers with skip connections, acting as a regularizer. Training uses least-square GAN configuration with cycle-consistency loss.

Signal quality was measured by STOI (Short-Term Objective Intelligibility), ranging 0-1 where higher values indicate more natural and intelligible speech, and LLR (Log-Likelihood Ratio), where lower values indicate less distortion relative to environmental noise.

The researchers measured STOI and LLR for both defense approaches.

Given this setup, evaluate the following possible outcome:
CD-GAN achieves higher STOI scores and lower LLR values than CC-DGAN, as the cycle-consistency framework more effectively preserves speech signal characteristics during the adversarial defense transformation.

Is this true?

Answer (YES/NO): NO